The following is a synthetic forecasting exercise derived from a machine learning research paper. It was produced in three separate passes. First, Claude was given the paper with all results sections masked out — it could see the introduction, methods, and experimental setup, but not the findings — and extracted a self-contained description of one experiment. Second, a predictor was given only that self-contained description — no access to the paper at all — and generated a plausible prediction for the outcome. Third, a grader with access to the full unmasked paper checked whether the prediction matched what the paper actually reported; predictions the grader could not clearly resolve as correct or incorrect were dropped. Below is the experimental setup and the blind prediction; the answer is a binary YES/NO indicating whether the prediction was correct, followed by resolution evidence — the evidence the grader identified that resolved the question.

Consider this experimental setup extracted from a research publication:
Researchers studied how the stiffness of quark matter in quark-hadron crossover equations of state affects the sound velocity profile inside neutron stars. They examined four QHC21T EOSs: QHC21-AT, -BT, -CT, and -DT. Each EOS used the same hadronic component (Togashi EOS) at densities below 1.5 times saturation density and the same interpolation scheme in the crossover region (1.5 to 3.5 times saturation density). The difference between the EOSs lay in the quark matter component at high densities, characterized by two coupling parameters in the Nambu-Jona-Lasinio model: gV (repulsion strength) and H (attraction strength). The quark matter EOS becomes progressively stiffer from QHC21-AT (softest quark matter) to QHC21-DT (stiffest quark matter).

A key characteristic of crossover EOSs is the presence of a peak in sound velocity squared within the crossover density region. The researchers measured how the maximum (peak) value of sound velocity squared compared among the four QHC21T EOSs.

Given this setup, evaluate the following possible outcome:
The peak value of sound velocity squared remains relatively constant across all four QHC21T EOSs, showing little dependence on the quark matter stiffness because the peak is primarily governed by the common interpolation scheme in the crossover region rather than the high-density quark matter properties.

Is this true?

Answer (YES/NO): NO